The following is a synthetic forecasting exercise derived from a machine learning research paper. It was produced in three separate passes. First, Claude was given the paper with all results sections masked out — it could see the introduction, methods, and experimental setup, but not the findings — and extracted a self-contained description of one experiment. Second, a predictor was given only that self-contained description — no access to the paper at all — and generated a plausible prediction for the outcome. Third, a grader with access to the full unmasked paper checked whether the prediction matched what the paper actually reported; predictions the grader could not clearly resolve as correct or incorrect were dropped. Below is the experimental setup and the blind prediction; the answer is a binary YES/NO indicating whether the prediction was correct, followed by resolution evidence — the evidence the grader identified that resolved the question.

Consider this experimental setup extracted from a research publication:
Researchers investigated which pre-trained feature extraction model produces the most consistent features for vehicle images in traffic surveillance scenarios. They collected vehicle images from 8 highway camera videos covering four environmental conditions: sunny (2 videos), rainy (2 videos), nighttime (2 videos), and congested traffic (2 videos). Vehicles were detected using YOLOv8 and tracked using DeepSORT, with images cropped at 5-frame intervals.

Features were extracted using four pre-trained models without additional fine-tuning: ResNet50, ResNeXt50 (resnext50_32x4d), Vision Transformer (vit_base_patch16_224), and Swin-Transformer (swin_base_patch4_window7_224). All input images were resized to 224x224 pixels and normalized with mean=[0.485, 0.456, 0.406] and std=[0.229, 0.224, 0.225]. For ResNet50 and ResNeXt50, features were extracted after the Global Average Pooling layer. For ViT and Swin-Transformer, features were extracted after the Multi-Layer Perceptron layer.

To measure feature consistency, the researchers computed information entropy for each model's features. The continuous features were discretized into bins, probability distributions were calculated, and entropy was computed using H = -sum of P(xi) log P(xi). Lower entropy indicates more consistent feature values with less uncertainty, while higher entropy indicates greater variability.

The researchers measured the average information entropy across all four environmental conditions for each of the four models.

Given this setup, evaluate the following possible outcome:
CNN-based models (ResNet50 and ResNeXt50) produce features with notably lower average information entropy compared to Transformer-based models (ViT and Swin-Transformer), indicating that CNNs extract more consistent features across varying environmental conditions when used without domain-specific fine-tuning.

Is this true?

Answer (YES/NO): NO